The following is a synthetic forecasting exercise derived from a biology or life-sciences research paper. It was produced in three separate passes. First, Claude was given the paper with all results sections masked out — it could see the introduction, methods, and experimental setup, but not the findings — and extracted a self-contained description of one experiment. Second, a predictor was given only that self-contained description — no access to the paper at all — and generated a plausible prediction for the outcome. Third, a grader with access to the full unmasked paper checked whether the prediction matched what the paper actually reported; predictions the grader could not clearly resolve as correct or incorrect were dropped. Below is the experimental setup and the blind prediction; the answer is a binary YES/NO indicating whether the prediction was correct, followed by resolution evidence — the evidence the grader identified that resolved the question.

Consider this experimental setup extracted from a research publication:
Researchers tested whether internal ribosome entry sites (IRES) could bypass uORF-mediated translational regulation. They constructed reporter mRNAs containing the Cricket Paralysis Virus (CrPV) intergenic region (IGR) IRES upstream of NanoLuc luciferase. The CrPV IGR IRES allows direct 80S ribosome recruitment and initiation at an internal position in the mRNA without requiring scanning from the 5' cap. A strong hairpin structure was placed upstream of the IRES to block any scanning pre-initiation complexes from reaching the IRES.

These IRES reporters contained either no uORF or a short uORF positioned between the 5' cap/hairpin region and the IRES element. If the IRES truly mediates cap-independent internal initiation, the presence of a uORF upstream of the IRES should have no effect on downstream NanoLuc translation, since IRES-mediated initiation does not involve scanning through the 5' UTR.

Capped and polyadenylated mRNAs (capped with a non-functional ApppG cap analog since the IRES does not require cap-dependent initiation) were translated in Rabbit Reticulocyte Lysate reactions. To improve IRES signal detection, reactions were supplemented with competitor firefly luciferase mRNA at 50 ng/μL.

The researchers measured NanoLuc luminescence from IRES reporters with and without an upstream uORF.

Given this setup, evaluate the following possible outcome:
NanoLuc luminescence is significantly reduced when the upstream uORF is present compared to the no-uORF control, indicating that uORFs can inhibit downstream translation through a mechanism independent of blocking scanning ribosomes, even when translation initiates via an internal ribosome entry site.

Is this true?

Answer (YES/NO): YES